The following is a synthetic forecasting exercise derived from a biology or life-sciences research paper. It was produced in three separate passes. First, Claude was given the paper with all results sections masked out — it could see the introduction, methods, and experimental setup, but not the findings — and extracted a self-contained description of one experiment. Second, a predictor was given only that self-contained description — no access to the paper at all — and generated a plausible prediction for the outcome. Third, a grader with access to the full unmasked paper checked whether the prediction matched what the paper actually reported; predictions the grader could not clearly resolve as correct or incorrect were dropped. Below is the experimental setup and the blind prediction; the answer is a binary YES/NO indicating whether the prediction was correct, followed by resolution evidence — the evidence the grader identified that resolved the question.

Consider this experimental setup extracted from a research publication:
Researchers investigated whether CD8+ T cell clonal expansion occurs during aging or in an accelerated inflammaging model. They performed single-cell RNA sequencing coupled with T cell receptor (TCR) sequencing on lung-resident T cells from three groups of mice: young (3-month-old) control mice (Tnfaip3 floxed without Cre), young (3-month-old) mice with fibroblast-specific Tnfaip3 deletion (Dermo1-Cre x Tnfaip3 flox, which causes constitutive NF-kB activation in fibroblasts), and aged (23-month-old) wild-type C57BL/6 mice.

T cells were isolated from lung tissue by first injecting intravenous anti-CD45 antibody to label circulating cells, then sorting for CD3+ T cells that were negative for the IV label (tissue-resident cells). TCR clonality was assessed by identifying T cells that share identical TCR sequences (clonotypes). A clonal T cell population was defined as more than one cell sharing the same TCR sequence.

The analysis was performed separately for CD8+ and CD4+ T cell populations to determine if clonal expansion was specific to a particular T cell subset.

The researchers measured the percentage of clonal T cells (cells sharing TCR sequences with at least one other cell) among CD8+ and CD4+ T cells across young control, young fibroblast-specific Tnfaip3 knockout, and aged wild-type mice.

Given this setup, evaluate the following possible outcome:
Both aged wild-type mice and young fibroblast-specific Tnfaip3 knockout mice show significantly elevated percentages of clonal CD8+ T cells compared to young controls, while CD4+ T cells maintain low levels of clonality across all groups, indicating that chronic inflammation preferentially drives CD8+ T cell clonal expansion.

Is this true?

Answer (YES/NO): YES